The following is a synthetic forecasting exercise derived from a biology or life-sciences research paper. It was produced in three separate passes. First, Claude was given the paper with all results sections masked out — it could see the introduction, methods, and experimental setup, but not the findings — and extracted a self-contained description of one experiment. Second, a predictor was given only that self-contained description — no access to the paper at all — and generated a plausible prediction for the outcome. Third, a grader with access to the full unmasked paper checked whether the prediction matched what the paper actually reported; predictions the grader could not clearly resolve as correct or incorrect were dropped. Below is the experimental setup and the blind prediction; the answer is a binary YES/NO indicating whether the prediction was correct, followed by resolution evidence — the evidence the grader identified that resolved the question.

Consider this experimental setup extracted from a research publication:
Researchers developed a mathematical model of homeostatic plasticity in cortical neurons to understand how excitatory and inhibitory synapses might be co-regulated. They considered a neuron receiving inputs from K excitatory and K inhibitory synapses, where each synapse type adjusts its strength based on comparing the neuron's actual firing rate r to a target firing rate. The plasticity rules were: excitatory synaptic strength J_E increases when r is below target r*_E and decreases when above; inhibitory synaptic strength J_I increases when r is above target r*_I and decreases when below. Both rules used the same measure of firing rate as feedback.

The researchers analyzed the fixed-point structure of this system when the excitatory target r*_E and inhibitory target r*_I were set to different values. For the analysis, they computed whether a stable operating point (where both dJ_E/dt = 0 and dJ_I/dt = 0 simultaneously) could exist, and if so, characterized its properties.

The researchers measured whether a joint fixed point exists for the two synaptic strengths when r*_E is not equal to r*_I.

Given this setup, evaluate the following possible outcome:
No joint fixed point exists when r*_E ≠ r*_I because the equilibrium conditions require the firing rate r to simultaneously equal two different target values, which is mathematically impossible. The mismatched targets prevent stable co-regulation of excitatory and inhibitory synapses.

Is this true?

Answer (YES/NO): YES